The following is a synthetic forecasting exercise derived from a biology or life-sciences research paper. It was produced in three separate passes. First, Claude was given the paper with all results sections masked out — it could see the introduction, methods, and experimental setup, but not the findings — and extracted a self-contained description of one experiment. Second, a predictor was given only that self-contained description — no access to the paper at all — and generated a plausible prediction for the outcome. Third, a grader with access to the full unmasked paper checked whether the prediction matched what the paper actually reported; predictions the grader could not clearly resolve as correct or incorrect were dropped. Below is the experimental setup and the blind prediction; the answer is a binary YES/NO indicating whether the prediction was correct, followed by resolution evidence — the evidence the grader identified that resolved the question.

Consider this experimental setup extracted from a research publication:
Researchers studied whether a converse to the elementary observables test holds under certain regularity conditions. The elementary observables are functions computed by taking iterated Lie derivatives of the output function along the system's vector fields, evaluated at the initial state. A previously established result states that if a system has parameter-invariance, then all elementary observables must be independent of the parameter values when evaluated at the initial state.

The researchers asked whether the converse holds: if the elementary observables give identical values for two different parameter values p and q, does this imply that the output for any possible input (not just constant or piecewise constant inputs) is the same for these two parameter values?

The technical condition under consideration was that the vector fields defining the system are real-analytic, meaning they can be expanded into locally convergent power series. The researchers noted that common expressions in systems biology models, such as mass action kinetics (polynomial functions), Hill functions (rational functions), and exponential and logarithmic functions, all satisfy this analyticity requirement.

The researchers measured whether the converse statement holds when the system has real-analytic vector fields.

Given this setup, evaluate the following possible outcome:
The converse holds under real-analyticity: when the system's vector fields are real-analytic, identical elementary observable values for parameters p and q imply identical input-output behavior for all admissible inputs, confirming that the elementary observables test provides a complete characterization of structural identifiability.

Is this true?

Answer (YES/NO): YES